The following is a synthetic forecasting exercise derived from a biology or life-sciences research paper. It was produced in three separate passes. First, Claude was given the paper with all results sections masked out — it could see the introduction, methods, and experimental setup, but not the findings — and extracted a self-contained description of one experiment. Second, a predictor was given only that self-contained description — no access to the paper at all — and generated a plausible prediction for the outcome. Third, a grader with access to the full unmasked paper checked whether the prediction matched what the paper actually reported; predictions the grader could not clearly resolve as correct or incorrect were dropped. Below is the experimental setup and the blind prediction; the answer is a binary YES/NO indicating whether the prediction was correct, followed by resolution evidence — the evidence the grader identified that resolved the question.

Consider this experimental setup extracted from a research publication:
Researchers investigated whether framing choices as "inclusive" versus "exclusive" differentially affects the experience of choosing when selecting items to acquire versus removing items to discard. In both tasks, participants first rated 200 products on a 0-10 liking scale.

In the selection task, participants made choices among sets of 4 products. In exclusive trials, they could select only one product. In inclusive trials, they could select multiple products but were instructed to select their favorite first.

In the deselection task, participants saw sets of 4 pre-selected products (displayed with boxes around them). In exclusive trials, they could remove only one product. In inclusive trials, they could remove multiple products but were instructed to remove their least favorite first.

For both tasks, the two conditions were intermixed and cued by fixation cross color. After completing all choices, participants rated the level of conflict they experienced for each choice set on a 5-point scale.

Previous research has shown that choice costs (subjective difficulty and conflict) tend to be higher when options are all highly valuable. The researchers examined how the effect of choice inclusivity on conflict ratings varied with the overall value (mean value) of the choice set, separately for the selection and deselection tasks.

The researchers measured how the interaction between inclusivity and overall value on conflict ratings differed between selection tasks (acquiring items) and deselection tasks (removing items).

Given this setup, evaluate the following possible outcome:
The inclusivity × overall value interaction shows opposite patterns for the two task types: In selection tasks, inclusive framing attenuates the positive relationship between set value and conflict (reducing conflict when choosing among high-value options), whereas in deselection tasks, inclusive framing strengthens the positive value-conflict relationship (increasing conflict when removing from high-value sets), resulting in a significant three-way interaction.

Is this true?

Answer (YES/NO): NO